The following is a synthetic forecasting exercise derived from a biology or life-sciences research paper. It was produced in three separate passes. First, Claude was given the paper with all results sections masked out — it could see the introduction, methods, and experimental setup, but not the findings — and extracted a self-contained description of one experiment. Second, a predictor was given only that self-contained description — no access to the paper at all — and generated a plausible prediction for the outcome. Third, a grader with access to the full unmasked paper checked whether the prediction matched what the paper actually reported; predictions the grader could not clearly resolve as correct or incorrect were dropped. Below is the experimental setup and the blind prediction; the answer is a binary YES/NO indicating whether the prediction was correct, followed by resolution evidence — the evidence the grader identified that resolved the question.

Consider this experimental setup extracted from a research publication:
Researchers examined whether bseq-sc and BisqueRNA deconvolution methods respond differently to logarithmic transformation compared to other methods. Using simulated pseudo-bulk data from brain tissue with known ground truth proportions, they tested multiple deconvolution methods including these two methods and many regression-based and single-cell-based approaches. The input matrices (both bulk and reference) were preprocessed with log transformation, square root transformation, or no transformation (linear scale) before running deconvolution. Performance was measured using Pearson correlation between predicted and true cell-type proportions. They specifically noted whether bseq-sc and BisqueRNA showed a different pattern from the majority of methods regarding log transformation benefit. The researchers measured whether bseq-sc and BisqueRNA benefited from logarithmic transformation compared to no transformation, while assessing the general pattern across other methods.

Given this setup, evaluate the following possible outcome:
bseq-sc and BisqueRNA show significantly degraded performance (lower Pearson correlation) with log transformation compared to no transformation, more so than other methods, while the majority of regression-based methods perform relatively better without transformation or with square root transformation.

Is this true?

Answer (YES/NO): NO